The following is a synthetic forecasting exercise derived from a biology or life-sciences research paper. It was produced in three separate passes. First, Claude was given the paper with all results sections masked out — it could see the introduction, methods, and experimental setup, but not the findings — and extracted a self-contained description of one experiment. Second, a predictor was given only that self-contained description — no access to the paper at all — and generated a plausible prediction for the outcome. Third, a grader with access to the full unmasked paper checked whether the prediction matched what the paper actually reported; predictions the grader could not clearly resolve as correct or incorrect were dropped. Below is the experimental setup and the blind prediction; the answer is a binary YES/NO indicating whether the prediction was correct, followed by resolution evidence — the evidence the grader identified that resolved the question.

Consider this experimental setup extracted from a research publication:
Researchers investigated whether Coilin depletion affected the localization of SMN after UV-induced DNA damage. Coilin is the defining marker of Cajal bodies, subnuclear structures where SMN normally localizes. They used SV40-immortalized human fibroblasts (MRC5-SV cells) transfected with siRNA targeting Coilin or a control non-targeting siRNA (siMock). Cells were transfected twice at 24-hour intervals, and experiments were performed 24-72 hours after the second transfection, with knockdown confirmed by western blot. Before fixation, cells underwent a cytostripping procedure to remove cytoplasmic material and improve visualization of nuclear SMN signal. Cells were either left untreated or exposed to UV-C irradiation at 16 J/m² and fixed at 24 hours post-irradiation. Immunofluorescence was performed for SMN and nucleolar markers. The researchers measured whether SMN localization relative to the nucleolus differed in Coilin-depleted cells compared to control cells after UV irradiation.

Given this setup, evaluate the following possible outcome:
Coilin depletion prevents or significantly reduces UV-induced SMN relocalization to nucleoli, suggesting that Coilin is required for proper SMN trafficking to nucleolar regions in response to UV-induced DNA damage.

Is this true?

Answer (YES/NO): YES